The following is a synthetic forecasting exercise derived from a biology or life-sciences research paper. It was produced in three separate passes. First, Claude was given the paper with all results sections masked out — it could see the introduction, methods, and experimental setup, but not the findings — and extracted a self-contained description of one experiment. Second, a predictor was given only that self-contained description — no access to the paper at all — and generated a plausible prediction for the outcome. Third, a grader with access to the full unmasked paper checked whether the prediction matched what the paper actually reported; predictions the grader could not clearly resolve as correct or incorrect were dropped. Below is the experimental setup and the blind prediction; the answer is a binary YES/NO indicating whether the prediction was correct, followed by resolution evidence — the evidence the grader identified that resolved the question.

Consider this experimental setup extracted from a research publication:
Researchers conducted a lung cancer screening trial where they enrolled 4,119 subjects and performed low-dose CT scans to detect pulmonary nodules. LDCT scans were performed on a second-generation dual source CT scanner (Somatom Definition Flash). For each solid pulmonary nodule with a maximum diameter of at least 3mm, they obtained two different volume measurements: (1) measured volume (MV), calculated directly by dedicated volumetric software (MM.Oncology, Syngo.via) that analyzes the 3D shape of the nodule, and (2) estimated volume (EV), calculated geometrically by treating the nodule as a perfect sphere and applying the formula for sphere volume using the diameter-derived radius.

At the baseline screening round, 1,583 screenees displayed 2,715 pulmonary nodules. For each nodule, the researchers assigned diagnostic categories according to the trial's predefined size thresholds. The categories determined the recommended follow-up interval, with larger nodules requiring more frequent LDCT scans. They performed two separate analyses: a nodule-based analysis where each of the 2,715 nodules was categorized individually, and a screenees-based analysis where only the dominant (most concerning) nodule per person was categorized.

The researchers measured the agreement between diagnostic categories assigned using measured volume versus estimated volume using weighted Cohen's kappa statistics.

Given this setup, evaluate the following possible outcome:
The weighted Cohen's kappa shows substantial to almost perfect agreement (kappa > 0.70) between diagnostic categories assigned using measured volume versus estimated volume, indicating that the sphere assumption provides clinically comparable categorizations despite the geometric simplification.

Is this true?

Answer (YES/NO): NO